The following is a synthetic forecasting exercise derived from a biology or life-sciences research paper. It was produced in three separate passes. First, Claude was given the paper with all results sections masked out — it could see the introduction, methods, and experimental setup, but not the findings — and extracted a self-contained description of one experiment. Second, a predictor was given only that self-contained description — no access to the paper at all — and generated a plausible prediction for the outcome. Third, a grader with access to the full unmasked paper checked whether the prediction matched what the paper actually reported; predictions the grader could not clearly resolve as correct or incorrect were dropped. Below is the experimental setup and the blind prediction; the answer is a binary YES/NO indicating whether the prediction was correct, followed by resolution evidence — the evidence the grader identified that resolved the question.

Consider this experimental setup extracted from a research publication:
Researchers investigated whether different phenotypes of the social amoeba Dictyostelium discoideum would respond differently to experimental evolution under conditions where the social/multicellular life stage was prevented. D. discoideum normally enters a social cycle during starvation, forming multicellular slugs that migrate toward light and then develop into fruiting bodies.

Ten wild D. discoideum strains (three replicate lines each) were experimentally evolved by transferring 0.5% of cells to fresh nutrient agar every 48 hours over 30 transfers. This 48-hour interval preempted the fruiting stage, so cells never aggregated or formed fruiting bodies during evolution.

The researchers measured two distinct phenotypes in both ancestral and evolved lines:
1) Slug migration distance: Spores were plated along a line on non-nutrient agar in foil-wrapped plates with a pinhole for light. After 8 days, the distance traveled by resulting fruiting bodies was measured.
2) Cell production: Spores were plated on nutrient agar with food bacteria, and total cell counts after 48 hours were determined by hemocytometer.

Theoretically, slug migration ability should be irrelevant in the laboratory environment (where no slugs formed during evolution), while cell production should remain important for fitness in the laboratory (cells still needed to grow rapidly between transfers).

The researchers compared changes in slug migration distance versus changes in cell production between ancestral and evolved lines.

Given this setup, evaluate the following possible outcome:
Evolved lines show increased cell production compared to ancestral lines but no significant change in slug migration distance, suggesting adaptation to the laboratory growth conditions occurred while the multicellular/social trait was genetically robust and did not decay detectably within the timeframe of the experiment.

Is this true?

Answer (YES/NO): NO